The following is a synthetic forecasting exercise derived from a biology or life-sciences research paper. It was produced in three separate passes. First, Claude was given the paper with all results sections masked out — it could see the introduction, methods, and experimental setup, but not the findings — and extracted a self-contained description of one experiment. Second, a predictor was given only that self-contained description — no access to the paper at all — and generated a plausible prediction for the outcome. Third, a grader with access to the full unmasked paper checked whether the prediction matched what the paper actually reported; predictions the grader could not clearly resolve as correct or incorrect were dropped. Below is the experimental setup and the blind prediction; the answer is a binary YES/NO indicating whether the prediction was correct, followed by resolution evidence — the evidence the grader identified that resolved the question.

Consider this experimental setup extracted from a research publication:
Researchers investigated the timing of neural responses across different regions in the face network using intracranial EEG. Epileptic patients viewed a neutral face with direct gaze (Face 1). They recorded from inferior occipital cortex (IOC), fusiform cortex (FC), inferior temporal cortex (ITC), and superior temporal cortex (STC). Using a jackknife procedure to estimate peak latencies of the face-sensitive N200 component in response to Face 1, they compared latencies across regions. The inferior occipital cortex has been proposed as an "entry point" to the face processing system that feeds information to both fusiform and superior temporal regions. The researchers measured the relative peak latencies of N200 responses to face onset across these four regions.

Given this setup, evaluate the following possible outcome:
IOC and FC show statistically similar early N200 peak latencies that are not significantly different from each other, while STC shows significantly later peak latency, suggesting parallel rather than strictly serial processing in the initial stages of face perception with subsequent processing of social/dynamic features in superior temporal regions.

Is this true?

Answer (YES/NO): NO